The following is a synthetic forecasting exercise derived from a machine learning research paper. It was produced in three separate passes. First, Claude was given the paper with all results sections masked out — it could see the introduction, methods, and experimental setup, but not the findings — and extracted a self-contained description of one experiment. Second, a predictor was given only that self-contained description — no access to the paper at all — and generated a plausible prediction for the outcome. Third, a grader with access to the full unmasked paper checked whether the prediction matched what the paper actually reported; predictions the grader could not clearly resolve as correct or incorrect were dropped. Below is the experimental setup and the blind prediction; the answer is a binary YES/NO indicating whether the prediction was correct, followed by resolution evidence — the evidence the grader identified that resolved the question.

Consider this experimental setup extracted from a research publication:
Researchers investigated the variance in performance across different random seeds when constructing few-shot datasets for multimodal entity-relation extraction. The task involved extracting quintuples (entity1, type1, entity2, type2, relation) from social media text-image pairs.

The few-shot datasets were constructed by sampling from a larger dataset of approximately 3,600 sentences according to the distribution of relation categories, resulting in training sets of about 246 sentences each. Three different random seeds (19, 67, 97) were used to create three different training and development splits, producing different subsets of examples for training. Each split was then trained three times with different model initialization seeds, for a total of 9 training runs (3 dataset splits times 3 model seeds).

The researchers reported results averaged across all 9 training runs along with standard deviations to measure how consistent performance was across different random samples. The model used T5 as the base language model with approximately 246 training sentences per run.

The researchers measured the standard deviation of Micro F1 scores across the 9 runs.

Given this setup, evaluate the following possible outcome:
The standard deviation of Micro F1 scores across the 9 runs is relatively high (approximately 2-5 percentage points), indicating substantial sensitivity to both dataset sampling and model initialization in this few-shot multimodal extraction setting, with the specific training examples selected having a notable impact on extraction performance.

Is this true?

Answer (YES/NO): NO